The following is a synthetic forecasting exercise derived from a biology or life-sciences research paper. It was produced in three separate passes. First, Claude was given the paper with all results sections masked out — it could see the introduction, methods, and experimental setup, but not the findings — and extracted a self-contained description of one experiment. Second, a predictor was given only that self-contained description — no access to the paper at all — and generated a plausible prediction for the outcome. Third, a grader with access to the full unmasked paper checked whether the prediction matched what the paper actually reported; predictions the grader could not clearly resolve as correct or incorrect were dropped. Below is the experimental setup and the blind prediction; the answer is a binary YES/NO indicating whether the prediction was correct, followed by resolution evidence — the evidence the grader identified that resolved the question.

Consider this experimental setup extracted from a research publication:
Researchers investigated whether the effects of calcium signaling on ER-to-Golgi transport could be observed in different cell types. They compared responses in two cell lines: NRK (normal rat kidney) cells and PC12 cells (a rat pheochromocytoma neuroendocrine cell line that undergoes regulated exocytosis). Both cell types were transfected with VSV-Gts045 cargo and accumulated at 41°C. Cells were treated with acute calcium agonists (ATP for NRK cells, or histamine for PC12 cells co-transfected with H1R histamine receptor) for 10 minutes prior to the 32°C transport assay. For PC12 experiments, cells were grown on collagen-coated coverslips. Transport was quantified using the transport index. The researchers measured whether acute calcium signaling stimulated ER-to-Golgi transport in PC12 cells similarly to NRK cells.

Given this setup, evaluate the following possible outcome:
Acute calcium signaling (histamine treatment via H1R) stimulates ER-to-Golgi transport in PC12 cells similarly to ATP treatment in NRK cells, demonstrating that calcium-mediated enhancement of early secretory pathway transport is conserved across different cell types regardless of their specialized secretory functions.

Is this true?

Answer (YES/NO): NO